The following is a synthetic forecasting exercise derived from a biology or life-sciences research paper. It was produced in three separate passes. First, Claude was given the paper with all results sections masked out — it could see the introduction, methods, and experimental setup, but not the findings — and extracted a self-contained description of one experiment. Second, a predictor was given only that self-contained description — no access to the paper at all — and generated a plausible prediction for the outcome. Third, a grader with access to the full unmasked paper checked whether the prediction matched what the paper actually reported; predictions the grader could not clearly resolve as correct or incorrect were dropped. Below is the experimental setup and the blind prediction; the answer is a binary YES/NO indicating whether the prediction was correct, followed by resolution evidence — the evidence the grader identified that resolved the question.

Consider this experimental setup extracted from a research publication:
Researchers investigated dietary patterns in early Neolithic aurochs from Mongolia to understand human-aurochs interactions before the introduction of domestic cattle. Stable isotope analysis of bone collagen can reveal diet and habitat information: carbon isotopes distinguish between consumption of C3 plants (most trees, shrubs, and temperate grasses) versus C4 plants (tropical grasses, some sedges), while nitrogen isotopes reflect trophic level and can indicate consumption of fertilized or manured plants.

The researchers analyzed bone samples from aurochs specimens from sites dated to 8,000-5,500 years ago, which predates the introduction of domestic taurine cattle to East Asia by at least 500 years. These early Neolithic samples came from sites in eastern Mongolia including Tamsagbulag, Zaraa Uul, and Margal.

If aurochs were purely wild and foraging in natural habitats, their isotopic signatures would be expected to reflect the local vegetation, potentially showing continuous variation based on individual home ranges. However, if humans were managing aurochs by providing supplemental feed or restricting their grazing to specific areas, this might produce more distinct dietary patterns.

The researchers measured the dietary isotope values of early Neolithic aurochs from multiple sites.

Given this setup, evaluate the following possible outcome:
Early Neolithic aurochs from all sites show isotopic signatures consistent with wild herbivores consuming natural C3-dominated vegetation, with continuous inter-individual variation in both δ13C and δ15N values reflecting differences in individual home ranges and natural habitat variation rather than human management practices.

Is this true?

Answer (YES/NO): NO